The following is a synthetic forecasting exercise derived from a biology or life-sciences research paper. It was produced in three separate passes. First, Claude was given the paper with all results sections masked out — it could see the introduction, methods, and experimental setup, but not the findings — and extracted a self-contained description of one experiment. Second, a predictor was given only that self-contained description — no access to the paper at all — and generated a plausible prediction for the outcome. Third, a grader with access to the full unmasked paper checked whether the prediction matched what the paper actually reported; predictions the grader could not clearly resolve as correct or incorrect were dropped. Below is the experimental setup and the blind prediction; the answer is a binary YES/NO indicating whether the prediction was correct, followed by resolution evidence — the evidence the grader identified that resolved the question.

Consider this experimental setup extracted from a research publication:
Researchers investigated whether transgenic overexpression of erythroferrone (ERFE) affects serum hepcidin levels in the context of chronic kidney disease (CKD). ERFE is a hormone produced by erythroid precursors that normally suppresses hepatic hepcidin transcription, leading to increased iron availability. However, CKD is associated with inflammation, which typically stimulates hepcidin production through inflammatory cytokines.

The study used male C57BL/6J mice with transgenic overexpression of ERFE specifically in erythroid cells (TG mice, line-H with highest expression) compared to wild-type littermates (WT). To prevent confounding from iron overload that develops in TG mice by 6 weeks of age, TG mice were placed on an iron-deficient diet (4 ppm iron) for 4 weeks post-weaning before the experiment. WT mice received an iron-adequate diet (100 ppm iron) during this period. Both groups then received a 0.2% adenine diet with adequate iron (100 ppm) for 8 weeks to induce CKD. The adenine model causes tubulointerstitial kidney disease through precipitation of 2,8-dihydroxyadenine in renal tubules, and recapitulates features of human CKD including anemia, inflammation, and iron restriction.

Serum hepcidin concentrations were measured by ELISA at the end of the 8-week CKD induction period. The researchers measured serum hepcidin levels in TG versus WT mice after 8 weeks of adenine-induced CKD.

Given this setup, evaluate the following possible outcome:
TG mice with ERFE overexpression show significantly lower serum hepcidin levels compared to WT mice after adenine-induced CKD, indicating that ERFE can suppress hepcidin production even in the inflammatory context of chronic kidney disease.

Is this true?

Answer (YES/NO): YES